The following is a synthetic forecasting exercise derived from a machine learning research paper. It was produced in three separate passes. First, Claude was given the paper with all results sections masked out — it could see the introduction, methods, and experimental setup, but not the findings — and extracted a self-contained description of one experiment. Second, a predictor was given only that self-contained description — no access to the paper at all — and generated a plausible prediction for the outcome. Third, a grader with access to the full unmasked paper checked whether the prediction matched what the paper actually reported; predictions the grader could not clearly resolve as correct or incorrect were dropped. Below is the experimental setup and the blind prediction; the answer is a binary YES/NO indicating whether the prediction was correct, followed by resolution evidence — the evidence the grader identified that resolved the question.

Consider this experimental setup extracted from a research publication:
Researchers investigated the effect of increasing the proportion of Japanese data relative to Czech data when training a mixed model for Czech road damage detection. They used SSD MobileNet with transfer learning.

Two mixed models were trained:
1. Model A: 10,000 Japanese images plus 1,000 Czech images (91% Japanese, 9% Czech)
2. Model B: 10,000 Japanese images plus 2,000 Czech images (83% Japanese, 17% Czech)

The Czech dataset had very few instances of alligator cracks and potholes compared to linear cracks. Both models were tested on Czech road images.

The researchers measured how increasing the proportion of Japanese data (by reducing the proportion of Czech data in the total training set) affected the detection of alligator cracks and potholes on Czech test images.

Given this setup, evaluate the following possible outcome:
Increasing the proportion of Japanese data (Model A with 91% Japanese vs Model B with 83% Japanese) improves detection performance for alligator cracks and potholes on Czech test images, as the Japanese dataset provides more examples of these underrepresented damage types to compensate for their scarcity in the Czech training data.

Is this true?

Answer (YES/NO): NO